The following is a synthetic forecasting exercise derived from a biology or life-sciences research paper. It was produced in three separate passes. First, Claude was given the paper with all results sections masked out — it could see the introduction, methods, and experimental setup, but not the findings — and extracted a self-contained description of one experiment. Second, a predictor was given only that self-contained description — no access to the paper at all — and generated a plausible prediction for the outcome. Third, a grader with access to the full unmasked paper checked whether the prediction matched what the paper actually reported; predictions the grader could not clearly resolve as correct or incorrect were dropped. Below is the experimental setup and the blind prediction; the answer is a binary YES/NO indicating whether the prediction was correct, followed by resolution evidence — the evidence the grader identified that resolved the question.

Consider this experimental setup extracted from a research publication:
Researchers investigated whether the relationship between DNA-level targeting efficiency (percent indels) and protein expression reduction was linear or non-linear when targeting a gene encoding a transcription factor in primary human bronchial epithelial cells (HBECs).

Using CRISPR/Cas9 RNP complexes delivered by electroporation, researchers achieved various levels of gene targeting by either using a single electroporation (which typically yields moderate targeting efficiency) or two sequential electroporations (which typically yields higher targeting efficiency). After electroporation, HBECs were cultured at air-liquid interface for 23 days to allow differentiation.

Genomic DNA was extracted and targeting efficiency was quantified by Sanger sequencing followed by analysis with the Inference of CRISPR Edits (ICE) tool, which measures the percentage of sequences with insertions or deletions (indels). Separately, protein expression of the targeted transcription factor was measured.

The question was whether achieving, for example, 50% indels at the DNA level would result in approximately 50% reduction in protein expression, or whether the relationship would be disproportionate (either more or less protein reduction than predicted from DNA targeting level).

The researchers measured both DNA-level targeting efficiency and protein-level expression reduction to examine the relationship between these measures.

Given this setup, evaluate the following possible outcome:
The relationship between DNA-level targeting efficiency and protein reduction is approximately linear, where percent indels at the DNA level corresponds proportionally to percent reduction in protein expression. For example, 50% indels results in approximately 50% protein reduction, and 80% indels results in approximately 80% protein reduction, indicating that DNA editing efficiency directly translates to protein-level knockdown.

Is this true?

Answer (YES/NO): YES